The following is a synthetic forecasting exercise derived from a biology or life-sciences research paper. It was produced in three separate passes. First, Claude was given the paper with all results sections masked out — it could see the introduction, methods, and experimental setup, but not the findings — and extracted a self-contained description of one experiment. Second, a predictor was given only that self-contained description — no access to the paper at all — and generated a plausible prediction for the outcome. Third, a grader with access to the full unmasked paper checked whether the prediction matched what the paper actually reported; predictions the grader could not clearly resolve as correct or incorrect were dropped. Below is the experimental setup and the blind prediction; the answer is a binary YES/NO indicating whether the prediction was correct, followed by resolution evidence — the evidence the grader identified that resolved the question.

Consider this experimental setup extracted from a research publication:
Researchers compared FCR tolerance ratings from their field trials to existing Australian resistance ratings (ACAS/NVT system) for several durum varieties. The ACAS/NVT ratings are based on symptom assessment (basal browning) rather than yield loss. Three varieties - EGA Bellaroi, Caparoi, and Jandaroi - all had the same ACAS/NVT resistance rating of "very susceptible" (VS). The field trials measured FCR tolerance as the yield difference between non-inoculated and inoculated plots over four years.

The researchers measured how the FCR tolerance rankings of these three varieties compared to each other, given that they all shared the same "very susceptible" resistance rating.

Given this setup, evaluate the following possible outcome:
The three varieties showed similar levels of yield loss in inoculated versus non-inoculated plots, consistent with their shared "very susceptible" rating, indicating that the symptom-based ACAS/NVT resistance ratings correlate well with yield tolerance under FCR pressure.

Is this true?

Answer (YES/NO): NO